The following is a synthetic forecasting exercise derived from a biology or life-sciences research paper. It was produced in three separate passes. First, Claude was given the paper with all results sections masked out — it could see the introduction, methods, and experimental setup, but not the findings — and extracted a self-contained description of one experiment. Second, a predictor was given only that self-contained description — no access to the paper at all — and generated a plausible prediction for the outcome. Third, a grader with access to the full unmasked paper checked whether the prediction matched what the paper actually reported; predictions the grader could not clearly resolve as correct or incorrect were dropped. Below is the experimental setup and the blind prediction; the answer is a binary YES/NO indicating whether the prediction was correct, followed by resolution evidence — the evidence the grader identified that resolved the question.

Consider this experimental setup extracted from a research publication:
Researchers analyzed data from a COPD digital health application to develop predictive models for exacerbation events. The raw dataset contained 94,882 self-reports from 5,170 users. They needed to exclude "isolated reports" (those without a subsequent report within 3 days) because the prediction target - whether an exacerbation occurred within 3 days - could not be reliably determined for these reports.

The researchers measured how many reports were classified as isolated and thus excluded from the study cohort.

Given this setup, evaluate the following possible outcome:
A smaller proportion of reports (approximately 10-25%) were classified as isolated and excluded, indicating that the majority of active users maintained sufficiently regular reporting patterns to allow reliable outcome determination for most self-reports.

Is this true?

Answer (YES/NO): NO